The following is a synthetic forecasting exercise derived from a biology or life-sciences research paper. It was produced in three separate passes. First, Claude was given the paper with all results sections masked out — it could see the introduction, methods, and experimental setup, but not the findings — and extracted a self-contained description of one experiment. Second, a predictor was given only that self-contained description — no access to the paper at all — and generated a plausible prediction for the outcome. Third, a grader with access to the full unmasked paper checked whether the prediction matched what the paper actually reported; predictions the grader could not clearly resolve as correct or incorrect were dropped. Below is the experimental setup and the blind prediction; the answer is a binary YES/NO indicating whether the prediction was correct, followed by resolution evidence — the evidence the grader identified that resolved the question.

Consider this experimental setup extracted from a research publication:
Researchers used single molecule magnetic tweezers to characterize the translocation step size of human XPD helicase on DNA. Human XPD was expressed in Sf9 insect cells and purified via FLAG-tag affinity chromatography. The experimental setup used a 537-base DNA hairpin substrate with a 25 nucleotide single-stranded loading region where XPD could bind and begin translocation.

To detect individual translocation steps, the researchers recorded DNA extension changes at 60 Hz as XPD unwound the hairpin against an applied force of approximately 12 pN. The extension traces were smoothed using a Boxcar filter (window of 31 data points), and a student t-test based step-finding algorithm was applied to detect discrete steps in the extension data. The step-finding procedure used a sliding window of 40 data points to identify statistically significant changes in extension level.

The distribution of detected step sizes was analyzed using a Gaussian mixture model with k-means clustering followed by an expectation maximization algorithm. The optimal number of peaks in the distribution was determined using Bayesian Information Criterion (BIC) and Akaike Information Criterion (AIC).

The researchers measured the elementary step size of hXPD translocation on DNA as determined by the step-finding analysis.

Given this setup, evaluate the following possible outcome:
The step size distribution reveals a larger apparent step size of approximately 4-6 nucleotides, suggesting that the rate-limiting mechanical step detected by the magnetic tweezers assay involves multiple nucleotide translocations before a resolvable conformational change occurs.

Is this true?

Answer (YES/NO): NO